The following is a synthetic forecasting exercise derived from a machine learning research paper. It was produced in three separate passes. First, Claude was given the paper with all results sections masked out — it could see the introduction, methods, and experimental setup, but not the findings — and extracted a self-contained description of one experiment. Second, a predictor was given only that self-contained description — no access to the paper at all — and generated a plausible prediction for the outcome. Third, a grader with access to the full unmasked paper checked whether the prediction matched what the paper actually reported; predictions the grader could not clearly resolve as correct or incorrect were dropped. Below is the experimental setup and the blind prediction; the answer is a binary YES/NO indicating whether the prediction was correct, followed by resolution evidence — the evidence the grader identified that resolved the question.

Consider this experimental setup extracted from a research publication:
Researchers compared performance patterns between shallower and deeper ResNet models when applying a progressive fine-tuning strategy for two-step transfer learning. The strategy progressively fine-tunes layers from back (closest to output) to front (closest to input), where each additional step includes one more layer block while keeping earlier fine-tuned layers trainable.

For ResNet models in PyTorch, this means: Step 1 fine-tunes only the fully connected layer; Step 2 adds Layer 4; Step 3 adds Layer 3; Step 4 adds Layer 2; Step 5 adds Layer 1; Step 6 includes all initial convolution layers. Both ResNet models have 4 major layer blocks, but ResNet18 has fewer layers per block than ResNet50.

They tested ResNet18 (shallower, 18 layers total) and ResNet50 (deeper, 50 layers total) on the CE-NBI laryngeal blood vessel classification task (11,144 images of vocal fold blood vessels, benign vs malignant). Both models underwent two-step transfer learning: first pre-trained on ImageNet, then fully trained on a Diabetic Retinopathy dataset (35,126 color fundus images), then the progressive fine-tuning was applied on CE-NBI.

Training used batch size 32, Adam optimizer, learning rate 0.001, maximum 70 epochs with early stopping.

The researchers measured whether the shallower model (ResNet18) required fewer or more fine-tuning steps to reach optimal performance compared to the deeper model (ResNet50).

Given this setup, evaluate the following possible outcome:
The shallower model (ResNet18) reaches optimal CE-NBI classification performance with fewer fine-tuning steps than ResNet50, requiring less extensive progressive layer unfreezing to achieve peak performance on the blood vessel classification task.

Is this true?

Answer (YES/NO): NO